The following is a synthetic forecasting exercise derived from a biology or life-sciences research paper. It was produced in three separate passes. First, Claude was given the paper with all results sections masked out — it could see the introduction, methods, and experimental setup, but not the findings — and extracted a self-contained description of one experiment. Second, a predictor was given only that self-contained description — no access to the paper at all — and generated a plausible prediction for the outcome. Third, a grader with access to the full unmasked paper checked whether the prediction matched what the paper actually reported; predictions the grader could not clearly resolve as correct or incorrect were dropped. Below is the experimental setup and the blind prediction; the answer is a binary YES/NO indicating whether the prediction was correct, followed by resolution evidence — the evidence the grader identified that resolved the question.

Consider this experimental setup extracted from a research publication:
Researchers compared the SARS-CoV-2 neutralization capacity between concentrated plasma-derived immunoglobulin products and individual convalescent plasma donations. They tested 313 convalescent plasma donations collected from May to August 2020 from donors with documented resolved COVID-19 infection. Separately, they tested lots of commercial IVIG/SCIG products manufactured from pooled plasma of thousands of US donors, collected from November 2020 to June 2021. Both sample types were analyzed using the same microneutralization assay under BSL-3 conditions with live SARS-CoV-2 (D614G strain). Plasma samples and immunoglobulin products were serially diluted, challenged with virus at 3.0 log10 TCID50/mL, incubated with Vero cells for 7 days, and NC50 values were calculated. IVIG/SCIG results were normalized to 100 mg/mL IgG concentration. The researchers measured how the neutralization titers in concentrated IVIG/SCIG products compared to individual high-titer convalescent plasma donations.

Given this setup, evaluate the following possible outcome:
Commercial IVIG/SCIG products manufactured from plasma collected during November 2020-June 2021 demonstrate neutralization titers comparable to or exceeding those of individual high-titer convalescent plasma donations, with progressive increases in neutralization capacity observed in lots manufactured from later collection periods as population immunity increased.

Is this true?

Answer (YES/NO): NO